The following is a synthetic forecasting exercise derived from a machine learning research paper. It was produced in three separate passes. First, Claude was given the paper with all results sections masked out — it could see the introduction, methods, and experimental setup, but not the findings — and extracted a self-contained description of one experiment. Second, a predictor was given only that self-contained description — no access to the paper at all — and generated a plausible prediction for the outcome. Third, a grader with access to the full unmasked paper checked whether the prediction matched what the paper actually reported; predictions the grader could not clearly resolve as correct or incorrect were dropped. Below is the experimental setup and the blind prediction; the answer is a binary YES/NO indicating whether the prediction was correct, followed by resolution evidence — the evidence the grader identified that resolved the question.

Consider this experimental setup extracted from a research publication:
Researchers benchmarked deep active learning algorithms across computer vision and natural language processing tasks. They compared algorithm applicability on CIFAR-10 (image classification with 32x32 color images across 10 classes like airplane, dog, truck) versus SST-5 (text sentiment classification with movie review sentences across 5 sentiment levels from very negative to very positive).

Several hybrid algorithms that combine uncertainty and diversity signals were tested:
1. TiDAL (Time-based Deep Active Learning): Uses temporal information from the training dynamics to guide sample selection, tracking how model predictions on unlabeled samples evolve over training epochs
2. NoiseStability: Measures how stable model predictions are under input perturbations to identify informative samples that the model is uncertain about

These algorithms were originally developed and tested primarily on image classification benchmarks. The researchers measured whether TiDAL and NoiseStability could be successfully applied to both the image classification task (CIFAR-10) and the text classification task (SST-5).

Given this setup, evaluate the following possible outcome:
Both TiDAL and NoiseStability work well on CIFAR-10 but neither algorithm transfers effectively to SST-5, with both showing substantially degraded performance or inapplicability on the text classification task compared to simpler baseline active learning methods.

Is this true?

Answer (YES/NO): YES